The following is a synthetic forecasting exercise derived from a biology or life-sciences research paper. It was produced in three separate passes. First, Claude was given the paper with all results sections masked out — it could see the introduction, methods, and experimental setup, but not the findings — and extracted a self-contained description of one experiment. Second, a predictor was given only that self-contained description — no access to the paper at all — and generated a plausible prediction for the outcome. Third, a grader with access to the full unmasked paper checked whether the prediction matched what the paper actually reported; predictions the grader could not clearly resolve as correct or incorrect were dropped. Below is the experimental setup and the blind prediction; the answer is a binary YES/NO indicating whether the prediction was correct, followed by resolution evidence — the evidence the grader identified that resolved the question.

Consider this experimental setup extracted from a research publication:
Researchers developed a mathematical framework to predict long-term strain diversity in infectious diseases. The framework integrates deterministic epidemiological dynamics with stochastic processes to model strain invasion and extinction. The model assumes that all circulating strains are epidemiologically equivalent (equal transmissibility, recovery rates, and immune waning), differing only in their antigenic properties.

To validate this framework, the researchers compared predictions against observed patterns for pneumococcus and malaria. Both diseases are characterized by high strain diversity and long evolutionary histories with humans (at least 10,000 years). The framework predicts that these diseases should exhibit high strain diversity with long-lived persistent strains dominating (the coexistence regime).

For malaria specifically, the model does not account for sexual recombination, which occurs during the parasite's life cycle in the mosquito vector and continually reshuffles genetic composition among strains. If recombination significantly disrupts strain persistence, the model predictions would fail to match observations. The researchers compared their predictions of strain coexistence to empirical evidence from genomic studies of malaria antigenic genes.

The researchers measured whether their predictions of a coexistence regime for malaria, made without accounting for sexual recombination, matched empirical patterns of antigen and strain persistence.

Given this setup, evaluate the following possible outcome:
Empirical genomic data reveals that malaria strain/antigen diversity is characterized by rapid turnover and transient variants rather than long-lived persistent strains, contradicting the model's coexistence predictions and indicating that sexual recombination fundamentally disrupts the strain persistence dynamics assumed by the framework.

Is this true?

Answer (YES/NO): NO